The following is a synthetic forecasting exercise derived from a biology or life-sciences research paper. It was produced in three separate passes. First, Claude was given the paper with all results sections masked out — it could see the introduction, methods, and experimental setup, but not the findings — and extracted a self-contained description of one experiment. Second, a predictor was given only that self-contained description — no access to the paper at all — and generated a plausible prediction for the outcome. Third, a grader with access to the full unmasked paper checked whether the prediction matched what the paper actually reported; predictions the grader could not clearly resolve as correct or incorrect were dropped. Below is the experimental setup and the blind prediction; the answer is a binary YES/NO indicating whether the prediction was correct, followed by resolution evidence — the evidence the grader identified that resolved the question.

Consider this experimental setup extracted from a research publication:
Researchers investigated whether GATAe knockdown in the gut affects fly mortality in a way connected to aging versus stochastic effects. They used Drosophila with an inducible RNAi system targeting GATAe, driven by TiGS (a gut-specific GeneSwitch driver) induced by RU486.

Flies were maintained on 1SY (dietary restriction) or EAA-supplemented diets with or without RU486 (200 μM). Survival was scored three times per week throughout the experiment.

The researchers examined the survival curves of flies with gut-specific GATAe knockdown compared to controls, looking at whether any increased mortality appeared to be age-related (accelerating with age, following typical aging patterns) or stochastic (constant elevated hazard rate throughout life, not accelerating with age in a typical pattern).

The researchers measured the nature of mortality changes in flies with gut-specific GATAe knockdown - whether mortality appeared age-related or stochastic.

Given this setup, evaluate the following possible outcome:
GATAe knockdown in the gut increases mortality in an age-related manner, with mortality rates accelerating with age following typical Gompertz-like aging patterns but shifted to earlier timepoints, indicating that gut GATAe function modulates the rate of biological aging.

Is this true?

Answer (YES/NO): NO